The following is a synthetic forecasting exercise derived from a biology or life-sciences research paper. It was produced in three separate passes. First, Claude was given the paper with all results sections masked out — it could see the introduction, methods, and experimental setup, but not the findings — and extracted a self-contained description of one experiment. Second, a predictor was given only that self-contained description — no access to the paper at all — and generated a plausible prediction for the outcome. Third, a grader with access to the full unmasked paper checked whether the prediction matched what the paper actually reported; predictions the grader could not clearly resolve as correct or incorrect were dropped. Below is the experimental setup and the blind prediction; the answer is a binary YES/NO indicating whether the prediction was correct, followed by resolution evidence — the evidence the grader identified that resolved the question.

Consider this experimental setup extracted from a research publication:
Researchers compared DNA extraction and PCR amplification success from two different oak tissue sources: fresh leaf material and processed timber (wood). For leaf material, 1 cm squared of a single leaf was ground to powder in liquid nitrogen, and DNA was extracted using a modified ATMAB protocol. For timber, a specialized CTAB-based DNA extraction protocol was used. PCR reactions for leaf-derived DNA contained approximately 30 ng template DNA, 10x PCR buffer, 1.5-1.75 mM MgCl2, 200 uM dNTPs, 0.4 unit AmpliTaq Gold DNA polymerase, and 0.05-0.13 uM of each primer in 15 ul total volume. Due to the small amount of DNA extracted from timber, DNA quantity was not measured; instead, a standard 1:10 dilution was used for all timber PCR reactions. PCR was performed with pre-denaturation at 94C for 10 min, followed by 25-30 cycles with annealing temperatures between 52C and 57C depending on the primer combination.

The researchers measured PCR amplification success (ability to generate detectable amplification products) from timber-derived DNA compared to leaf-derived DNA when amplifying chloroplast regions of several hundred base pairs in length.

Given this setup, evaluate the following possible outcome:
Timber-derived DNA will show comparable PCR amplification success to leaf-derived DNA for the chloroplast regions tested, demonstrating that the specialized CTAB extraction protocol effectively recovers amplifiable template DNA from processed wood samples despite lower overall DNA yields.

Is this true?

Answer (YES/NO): NO